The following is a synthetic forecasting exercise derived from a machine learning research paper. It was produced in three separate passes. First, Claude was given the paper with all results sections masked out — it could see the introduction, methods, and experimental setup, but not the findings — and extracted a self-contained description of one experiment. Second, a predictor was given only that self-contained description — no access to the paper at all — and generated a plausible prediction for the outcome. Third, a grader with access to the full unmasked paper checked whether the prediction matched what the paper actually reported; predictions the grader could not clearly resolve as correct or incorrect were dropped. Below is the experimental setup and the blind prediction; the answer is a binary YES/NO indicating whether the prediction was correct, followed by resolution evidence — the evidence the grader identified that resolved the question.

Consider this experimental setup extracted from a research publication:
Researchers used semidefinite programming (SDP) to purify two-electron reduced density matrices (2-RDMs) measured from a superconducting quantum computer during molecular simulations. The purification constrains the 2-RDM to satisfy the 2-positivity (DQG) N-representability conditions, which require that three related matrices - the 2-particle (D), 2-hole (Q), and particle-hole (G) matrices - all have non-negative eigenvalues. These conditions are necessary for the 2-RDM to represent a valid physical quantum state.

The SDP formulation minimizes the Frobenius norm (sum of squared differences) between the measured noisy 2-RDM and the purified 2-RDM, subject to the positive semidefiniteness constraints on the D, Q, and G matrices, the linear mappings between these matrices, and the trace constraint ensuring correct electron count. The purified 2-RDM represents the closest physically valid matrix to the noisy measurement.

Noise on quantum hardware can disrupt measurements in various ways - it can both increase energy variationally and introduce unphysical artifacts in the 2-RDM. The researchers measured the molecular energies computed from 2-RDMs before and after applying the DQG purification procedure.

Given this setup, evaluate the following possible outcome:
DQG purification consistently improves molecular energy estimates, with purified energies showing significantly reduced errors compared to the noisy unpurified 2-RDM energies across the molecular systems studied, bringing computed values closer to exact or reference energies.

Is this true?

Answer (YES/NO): NO